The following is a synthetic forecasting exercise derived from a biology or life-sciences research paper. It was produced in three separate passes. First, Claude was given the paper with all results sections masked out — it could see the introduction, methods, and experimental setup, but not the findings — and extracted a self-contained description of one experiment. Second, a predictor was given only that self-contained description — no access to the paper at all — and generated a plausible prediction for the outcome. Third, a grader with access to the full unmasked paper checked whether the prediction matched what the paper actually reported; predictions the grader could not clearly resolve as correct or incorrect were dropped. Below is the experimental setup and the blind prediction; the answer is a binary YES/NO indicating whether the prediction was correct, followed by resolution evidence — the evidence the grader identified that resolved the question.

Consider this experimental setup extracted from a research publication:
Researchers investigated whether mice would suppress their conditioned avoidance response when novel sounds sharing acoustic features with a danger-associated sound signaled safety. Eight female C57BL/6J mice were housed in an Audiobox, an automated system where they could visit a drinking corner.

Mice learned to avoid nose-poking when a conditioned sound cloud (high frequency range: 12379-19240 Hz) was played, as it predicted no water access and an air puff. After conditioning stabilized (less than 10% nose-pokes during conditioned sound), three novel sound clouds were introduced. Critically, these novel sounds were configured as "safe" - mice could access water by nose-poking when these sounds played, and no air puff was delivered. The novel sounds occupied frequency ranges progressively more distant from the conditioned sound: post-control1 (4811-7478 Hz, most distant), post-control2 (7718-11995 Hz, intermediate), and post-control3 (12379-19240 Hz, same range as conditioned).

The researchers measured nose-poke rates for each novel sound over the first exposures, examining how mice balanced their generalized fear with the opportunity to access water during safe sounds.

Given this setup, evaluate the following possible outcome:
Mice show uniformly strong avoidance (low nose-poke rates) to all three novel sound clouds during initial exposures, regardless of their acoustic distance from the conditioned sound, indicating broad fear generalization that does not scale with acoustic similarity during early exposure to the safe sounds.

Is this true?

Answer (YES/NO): NO